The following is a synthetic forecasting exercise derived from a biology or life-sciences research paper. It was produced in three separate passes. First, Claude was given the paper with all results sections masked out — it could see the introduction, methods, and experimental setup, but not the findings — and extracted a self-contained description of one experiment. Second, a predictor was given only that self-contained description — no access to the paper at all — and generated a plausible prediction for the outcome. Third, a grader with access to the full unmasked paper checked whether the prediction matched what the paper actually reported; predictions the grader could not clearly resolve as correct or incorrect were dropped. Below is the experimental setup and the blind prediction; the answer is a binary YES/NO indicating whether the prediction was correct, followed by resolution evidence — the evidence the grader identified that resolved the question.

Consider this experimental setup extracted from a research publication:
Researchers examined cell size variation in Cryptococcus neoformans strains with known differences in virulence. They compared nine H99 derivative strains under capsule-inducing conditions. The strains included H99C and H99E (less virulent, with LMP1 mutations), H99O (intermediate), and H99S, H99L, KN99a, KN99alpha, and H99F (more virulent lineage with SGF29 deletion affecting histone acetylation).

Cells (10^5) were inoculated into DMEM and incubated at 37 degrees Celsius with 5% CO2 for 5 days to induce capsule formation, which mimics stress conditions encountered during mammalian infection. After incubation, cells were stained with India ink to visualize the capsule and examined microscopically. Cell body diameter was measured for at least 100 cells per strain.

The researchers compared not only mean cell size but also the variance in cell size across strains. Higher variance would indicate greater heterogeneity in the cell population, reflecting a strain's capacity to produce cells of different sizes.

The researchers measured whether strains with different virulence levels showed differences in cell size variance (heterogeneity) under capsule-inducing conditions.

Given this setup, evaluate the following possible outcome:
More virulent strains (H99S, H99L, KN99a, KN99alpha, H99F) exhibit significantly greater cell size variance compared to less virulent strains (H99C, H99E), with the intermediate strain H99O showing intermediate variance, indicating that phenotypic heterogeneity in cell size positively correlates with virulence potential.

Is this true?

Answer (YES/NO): YES